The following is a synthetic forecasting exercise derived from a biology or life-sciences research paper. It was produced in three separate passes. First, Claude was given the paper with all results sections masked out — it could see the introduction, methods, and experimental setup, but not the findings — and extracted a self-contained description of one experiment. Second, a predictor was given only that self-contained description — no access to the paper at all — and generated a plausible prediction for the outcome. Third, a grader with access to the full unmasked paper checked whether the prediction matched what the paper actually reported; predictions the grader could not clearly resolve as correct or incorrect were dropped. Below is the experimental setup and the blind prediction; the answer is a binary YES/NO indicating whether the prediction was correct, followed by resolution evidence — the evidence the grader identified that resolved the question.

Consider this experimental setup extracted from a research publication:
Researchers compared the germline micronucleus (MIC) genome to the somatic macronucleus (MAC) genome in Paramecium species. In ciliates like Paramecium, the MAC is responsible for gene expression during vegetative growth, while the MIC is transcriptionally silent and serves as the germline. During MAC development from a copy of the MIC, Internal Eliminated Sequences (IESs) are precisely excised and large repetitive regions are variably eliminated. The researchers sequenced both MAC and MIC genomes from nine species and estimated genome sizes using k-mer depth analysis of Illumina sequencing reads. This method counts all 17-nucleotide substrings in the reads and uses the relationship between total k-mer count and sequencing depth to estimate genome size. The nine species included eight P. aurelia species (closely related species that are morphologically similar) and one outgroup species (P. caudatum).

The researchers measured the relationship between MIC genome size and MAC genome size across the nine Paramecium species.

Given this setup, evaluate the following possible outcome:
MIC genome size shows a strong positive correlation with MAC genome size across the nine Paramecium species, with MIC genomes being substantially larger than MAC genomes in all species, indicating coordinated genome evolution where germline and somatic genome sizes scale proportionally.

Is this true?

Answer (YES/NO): NO